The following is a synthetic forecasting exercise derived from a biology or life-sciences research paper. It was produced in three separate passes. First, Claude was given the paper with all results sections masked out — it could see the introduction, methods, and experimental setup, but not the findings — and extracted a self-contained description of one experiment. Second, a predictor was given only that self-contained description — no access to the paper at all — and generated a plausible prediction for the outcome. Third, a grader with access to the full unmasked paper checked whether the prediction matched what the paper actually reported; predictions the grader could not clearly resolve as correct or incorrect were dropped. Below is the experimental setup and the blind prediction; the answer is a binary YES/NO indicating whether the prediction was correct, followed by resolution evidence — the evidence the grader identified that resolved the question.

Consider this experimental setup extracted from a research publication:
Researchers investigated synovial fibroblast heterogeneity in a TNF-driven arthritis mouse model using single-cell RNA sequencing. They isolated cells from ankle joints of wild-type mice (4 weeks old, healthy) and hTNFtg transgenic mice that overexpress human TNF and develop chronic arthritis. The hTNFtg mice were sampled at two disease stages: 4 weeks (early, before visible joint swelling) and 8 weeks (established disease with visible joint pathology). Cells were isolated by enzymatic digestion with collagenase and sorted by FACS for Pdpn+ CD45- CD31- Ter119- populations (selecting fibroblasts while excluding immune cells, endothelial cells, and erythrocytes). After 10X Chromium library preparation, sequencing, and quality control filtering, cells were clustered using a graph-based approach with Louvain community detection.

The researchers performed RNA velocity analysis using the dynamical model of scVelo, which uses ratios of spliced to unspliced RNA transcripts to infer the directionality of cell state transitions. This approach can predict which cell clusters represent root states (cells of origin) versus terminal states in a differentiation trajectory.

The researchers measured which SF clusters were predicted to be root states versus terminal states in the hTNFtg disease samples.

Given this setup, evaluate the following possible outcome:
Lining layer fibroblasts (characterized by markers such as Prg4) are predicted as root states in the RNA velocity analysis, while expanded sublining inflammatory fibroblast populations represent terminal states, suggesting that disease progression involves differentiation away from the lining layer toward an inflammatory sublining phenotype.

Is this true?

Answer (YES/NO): NO